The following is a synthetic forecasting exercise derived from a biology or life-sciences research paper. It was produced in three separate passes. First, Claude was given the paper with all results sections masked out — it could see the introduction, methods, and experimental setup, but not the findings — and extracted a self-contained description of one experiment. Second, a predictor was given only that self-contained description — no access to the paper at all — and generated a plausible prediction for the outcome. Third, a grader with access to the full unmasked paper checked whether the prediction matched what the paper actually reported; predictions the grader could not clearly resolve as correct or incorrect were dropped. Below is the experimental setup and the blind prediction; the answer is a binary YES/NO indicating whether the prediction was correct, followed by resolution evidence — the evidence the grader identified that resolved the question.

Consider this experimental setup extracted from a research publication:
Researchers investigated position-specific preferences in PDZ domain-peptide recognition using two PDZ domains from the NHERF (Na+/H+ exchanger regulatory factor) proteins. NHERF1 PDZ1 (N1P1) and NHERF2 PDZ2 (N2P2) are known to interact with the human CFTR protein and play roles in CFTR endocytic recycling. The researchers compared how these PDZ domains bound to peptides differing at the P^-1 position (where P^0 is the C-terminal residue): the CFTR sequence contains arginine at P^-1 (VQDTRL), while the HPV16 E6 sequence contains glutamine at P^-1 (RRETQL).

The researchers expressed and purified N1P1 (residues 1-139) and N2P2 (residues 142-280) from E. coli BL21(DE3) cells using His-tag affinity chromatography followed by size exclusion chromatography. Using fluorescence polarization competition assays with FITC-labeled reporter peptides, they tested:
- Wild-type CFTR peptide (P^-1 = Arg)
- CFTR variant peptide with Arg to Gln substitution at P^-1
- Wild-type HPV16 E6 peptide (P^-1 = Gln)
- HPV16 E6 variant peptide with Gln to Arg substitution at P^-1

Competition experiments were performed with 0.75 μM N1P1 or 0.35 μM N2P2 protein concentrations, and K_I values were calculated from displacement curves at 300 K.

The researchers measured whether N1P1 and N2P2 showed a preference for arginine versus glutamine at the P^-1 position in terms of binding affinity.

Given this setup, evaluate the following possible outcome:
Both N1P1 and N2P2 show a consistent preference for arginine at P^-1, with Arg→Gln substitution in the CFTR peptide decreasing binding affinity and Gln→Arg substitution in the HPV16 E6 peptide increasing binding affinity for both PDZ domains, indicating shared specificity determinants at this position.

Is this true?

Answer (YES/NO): YES